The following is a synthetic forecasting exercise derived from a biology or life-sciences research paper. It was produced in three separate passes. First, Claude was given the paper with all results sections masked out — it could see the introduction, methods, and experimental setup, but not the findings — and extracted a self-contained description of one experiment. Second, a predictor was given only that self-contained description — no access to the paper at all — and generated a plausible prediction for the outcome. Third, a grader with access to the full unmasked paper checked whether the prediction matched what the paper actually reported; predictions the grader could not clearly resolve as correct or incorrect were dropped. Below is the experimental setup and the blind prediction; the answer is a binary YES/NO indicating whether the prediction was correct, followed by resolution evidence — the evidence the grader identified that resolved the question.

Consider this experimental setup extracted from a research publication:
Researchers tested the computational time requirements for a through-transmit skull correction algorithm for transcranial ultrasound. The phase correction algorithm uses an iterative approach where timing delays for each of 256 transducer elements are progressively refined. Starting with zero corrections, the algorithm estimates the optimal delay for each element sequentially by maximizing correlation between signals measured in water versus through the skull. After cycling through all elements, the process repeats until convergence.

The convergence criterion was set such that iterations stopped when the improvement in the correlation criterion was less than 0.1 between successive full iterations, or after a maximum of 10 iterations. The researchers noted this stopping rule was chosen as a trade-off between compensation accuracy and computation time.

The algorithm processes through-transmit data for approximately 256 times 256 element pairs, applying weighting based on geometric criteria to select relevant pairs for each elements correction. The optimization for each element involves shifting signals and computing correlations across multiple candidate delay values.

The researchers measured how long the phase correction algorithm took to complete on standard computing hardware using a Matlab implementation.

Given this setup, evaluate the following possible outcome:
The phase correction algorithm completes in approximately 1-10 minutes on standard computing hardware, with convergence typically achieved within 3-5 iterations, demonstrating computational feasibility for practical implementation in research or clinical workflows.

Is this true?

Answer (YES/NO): YES